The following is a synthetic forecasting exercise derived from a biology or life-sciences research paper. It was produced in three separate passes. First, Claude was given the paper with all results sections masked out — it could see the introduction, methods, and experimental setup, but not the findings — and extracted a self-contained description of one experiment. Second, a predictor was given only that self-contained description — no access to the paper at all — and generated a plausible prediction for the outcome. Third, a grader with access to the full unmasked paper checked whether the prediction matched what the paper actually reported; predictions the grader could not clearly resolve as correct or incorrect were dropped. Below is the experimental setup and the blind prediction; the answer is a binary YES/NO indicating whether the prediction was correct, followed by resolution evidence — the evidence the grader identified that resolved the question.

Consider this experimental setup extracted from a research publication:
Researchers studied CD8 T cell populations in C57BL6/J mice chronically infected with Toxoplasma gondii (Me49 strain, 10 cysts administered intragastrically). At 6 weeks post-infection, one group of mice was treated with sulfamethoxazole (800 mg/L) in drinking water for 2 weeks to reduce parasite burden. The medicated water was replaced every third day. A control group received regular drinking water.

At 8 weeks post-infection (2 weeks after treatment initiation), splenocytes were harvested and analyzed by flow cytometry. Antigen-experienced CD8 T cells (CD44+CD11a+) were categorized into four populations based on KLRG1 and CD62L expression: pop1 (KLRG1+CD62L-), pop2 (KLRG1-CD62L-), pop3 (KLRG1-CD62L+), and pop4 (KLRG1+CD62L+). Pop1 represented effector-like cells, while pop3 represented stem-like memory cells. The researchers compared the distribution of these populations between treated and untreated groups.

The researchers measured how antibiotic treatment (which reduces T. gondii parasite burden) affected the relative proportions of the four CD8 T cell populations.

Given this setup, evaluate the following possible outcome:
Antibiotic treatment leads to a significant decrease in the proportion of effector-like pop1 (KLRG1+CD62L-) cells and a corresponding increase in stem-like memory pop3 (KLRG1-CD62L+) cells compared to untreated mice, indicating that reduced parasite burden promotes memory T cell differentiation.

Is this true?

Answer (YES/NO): NO